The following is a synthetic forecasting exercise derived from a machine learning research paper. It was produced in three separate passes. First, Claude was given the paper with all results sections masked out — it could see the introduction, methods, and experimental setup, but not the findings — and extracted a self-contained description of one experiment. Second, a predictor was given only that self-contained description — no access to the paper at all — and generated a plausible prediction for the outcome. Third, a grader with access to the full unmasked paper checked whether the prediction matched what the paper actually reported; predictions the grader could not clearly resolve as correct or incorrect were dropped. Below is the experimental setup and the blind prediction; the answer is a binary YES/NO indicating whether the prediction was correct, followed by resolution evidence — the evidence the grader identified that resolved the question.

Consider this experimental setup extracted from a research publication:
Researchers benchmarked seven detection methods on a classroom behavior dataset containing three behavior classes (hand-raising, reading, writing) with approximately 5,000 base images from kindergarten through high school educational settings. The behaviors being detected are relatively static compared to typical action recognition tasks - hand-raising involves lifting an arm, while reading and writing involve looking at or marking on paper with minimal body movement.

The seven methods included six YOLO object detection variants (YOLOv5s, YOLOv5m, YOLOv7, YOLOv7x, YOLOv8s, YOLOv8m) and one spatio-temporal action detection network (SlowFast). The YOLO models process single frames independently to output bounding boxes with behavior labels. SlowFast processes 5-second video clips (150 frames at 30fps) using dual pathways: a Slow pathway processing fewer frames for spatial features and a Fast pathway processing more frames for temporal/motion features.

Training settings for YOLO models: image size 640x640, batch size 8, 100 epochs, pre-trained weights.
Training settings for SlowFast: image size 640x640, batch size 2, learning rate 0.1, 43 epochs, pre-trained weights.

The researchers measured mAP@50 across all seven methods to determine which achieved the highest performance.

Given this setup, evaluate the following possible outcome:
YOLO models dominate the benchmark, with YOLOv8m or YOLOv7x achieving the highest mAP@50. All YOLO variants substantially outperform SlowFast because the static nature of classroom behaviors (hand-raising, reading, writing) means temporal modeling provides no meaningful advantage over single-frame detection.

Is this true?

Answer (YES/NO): NO